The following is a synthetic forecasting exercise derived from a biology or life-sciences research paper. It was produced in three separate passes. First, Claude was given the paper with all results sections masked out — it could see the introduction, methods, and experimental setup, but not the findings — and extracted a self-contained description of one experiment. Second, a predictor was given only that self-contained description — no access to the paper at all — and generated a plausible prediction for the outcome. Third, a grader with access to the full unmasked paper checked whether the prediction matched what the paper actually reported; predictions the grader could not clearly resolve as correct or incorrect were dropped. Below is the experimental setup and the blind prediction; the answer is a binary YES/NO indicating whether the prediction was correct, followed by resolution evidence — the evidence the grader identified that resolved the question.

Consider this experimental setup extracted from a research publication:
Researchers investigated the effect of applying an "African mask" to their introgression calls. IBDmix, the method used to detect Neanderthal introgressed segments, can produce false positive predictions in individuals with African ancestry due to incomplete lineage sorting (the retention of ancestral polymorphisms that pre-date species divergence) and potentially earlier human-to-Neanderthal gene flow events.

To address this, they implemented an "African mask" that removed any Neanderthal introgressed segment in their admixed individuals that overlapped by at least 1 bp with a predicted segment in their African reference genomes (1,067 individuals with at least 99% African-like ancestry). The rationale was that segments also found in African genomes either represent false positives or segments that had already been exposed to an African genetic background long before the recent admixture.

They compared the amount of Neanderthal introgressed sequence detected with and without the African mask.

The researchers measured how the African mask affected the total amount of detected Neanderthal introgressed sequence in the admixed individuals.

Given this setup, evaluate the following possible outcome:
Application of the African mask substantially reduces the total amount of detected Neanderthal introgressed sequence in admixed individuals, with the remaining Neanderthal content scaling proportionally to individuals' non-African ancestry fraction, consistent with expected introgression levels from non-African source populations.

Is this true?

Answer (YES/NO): YES